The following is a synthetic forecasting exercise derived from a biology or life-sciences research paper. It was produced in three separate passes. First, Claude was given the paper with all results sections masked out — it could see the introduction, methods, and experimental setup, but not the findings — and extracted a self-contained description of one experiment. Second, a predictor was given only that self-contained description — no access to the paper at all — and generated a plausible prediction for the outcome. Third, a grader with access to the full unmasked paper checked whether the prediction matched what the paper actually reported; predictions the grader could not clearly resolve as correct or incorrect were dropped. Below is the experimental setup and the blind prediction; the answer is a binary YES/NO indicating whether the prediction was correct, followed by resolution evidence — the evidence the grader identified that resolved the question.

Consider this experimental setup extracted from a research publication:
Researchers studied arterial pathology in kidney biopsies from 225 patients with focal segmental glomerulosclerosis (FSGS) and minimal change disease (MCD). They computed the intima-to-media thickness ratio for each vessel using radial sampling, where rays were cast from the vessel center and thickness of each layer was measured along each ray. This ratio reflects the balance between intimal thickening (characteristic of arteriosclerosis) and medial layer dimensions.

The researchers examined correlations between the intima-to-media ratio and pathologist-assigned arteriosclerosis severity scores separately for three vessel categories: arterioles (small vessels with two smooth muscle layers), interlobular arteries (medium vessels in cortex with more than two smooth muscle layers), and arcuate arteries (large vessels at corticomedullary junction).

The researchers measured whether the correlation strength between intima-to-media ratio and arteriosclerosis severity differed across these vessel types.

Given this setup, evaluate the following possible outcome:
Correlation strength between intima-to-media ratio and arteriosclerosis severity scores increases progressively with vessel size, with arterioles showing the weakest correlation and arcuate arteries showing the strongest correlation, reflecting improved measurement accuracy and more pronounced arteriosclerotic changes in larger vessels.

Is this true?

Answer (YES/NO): YES